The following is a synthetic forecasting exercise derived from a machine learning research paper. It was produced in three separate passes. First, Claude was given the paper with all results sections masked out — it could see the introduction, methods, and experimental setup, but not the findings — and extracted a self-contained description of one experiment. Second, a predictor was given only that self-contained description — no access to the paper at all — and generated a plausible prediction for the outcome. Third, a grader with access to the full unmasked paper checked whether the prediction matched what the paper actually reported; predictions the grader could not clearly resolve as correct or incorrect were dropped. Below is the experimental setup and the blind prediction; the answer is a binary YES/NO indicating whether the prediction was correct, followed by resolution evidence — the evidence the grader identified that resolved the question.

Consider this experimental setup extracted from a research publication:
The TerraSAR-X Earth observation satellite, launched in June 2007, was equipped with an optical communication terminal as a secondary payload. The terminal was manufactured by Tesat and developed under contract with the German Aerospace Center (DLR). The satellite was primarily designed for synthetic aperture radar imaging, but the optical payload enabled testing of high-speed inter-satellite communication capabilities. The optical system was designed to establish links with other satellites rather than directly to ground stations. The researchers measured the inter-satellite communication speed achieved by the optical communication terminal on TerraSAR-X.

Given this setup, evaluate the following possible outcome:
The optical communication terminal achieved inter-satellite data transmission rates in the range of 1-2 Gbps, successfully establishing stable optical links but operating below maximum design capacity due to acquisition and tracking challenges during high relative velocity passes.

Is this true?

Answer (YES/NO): NO